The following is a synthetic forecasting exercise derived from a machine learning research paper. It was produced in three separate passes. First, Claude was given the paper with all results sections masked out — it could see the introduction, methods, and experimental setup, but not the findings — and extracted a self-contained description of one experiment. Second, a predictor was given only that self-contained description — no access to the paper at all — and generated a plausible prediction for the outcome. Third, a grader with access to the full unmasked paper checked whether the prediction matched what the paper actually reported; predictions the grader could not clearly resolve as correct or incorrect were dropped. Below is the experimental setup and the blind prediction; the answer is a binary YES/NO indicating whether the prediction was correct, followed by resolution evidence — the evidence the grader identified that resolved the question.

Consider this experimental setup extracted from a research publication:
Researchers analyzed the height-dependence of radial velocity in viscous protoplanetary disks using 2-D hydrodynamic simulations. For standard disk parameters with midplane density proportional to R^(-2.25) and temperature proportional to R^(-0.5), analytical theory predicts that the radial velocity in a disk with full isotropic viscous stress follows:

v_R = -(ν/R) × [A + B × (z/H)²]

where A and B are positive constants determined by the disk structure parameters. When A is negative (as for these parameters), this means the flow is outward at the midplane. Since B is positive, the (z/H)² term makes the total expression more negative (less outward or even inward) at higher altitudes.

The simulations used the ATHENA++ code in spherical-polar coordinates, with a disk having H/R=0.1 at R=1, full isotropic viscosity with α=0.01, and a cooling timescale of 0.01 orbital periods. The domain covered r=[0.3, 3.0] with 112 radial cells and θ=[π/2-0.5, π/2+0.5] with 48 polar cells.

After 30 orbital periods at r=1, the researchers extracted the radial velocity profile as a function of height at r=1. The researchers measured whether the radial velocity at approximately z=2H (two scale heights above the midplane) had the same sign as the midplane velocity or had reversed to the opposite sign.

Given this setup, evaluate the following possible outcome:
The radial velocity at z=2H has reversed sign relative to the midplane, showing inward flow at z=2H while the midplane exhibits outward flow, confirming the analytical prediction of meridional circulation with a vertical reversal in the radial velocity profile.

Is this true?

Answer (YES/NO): YES